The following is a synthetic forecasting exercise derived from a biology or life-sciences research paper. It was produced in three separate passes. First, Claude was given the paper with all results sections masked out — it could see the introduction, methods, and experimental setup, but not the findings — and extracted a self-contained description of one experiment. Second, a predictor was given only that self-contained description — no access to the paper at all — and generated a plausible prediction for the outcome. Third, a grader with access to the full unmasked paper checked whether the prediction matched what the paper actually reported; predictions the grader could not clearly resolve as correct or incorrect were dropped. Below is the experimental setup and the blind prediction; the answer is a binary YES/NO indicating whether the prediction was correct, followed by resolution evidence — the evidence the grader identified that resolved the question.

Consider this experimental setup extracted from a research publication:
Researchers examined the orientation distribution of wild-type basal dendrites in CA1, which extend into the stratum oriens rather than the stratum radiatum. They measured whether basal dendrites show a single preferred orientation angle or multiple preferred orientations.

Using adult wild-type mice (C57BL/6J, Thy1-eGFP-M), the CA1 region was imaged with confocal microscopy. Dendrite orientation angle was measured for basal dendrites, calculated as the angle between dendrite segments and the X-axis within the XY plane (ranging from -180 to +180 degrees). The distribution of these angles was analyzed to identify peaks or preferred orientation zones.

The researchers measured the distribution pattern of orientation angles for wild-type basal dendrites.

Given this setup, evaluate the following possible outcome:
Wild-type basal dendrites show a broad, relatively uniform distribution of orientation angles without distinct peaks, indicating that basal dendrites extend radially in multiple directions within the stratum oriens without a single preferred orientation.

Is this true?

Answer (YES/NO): NO